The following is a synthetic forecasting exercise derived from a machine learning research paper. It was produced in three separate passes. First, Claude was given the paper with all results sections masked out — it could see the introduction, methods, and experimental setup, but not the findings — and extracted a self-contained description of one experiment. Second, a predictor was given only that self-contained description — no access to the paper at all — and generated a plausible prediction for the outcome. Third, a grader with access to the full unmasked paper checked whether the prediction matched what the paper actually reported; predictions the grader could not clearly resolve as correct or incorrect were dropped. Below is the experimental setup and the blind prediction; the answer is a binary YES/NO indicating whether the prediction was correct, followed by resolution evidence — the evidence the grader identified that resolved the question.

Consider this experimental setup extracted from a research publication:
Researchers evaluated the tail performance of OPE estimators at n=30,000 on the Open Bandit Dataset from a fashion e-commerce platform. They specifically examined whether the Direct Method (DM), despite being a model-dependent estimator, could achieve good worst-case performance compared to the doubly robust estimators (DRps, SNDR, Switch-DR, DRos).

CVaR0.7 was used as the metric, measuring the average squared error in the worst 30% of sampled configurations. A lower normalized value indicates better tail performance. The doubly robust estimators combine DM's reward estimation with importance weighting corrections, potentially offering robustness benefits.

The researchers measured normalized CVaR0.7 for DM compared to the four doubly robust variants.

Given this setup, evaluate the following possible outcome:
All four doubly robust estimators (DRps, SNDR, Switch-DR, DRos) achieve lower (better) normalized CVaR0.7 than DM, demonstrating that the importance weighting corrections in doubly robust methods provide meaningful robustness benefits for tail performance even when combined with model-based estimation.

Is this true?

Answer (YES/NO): NO